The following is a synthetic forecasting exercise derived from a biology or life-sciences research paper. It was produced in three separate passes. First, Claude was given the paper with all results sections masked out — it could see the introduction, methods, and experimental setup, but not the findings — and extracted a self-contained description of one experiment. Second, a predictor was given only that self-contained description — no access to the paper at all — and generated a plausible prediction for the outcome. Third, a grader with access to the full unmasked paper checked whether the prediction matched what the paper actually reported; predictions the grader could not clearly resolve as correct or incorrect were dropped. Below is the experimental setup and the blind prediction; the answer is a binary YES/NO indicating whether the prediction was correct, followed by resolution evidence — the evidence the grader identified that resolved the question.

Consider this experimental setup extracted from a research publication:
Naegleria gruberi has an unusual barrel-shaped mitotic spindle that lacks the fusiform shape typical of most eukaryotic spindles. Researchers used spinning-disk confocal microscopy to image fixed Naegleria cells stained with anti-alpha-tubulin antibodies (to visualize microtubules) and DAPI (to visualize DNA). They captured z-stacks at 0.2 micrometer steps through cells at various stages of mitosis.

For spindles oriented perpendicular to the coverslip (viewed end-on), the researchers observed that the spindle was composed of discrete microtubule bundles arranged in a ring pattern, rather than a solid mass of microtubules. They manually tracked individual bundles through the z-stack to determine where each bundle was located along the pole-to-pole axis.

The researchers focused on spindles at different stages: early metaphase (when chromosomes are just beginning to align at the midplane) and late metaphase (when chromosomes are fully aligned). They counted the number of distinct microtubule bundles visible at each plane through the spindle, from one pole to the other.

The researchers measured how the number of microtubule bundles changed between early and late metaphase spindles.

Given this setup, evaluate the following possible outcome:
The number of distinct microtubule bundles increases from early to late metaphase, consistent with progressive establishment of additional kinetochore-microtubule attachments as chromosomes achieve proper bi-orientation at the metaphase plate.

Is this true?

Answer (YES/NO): YES